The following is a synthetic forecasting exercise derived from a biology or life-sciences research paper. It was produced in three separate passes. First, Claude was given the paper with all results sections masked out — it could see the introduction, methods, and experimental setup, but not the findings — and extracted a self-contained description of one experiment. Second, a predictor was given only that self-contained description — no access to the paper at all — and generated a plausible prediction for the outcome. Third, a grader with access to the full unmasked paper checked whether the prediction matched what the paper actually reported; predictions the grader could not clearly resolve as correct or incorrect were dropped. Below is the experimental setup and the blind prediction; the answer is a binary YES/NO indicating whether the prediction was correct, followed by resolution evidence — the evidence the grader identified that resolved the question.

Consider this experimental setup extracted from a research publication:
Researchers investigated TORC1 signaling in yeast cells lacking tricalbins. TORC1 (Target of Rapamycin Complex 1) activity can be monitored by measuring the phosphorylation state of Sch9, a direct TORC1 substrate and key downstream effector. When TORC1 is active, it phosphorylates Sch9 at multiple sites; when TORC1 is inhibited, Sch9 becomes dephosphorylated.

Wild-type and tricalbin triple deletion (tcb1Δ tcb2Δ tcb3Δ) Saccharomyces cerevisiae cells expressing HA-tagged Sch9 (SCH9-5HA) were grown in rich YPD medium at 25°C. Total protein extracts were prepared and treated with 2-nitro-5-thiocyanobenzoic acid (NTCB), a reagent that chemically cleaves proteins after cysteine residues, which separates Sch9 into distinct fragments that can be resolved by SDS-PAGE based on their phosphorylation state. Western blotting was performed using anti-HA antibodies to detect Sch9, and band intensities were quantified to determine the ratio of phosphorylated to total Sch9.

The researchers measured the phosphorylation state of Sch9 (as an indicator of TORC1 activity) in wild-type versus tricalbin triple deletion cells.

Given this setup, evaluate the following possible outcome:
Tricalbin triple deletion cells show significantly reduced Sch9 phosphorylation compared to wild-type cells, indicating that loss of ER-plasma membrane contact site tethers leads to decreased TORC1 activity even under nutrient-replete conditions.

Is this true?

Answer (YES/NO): NO